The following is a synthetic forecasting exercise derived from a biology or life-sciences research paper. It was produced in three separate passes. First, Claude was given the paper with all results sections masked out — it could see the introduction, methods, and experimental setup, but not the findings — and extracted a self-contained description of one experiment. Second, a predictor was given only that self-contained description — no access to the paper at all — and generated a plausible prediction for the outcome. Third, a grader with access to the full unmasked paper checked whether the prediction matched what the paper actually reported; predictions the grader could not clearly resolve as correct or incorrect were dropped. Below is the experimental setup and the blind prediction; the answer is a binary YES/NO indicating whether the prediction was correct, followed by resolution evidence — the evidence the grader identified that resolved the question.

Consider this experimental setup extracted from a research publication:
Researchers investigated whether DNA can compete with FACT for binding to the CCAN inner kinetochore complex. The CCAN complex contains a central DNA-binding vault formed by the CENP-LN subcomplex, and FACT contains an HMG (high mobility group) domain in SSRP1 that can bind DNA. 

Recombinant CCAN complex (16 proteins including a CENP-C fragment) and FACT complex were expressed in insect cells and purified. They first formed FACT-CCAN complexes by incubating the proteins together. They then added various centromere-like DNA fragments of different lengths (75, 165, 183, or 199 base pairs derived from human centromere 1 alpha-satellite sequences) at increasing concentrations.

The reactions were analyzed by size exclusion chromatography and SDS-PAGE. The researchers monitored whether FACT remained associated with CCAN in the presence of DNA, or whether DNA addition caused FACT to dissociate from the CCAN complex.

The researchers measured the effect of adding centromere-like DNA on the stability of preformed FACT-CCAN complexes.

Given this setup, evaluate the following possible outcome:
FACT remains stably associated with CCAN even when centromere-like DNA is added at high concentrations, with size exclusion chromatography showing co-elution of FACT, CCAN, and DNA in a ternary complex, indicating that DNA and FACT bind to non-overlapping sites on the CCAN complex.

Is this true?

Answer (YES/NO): NO